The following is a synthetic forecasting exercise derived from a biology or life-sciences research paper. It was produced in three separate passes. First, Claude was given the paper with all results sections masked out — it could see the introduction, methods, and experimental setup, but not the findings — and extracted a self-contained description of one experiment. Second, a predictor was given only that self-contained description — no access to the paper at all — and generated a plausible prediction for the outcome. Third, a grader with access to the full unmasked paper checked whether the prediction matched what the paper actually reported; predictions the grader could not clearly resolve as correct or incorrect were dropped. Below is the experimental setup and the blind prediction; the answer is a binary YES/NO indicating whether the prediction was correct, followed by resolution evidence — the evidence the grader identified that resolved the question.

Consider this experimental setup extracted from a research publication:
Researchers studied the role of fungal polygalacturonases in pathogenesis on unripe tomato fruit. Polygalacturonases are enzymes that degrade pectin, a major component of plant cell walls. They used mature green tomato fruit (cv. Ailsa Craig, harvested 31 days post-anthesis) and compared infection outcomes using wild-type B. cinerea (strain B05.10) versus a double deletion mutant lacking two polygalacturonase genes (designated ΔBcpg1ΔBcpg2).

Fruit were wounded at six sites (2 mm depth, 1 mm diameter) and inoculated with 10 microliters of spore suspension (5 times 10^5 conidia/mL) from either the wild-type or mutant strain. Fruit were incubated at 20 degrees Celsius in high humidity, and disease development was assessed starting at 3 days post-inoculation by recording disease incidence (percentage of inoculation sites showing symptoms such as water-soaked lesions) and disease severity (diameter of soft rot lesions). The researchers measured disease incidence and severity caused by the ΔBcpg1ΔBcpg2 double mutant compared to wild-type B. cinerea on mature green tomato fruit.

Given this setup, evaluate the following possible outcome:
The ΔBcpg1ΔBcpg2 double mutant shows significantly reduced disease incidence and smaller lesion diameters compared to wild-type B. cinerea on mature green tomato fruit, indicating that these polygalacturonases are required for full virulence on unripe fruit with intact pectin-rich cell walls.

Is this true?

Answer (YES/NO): NO